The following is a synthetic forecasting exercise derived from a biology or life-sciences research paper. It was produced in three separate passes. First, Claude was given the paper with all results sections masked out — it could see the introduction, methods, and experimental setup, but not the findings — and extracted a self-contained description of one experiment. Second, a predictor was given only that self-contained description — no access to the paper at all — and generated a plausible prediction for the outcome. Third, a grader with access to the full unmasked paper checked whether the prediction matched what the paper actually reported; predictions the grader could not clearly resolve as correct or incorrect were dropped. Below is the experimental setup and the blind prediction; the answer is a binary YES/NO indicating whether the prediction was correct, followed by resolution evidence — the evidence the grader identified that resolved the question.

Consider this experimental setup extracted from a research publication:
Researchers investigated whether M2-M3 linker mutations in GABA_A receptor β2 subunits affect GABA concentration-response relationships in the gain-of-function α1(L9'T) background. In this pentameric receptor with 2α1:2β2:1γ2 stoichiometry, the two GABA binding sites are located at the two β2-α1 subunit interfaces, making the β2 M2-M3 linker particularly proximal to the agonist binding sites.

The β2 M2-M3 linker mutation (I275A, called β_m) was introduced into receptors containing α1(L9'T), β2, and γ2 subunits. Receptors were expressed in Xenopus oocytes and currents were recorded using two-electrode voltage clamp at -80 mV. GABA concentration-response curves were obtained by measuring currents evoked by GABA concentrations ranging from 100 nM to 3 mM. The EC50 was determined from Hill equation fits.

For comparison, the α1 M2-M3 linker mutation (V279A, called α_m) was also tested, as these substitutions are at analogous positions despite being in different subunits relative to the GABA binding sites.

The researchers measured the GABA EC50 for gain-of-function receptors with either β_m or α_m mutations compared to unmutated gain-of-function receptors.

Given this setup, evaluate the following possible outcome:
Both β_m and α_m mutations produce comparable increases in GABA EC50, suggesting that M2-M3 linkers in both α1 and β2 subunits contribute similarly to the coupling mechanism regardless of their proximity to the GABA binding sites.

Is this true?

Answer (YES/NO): NO